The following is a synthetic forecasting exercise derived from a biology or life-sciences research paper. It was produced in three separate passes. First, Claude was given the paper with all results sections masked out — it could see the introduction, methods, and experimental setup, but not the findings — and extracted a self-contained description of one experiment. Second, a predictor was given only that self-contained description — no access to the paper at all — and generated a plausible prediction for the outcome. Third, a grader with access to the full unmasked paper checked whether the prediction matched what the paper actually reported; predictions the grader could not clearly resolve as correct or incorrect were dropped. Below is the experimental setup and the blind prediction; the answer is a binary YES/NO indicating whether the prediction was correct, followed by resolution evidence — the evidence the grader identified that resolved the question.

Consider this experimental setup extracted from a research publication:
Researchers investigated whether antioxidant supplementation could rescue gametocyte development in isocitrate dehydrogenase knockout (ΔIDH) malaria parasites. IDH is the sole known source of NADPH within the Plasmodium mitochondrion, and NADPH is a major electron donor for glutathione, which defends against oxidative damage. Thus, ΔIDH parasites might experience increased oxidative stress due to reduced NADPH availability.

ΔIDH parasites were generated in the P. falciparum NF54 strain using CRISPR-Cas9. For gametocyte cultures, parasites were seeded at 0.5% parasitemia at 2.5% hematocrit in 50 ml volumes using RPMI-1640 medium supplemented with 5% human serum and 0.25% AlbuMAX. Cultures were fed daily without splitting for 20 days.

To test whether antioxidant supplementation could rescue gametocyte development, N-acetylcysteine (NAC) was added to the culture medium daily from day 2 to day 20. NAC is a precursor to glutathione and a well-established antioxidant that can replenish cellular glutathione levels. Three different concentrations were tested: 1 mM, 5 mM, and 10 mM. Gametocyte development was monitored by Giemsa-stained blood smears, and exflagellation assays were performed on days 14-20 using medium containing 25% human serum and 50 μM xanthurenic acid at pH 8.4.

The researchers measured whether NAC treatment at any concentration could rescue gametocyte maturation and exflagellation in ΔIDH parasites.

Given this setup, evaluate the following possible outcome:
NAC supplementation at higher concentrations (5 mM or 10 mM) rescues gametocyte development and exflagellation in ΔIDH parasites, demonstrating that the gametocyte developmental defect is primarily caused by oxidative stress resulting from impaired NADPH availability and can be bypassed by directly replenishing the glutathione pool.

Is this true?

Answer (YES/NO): NO